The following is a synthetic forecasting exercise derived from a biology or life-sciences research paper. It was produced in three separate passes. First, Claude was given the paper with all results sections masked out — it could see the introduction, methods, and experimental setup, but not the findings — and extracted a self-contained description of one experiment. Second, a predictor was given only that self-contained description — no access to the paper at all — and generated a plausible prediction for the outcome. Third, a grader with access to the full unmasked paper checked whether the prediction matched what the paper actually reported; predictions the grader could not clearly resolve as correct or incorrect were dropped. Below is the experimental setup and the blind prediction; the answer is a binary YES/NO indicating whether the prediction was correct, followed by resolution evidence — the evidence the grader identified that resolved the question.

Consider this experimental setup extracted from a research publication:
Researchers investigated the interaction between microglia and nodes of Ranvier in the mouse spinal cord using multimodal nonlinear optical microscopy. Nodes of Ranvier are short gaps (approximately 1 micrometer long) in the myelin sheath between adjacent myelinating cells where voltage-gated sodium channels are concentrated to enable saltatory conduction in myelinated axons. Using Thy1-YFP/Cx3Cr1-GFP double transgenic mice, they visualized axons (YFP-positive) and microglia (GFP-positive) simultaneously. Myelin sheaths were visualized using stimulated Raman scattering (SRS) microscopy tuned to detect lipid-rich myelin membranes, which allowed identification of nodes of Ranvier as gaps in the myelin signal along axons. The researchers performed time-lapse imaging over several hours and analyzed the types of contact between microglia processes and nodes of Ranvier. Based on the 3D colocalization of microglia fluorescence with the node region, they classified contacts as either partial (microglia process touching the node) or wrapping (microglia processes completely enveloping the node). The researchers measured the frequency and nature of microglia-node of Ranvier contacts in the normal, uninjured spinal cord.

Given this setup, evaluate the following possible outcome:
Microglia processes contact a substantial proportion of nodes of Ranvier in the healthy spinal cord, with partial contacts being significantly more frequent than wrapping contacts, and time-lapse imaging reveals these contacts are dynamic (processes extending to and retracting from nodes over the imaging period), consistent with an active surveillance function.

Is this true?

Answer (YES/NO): NO